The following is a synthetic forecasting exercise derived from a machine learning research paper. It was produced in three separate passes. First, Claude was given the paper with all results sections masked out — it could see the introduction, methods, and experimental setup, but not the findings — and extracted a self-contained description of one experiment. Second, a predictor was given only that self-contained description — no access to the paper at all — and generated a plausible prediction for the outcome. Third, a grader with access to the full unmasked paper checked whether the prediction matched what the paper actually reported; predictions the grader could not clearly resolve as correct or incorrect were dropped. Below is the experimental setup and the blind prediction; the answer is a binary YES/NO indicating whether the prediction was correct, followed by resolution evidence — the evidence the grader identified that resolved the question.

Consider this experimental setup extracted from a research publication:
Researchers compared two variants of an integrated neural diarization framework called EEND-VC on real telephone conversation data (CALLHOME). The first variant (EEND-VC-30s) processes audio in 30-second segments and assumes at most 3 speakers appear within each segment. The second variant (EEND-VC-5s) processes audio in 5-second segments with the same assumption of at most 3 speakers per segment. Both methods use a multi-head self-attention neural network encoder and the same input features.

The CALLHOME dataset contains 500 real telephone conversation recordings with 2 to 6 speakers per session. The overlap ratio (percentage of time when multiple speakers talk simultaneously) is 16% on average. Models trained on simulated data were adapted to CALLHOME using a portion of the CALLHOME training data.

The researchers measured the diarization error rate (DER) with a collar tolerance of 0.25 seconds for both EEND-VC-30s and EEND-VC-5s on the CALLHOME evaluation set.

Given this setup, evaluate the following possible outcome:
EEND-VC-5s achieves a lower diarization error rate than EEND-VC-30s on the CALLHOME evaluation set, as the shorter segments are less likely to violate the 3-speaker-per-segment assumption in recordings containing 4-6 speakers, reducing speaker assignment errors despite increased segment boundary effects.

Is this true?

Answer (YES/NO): NO